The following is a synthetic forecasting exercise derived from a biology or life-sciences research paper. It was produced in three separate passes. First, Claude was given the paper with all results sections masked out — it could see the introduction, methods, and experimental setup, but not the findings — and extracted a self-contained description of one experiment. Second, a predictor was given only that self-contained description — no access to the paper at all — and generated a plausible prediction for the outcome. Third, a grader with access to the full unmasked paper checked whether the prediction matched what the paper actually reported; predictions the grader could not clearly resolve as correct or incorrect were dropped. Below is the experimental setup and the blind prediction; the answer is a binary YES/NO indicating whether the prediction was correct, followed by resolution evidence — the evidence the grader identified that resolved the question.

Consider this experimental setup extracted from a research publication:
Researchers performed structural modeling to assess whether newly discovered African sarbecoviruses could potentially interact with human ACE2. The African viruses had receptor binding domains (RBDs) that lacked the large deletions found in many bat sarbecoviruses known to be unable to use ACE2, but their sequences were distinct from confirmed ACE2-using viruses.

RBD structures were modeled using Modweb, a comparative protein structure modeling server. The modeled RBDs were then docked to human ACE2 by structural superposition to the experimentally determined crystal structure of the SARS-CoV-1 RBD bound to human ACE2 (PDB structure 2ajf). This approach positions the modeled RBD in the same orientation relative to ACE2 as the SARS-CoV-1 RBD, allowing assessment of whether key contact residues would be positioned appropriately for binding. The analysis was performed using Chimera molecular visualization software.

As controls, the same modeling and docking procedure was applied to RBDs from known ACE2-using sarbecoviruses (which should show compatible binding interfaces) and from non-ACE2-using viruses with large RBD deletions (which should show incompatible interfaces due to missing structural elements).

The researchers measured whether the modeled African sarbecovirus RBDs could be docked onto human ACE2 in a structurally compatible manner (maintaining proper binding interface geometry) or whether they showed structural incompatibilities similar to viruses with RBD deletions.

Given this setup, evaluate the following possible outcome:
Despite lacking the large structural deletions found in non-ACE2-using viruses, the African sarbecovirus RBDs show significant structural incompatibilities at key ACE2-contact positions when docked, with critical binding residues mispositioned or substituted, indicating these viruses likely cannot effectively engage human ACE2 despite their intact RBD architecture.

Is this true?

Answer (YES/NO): YES